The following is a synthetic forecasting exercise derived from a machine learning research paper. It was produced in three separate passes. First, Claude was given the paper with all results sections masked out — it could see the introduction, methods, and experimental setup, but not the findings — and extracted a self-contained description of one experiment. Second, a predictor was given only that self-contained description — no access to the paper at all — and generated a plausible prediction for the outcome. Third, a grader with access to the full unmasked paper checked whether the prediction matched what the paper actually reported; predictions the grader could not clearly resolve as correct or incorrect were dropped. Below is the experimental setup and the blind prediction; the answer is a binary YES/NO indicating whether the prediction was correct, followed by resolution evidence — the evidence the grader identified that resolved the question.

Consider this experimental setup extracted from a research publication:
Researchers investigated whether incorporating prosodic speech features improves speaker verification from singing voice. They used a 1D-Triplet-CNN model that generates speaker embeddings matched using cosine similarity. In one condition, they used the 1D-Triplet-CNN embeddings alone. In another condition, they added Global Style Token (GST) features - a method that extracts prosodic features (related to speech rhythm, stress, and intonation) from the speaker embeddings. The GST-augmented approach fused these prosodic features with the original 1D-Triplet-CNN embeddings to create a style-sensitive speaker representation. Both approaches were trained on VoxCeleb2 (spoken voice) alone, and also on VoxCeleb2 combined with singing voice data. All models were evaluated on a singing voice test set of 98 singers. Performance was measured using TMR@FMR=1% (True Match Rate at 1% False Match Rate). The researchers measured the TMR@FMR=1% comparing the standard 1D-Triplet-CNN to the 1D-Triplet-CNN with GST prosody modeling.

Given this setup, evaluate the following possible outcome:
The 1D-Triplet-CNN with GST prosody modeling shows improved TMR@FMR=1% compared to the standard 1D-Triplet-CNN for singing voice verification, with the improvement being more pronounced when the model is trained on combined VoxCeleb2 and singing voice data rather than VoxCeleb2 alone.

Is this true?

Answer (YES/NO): NO